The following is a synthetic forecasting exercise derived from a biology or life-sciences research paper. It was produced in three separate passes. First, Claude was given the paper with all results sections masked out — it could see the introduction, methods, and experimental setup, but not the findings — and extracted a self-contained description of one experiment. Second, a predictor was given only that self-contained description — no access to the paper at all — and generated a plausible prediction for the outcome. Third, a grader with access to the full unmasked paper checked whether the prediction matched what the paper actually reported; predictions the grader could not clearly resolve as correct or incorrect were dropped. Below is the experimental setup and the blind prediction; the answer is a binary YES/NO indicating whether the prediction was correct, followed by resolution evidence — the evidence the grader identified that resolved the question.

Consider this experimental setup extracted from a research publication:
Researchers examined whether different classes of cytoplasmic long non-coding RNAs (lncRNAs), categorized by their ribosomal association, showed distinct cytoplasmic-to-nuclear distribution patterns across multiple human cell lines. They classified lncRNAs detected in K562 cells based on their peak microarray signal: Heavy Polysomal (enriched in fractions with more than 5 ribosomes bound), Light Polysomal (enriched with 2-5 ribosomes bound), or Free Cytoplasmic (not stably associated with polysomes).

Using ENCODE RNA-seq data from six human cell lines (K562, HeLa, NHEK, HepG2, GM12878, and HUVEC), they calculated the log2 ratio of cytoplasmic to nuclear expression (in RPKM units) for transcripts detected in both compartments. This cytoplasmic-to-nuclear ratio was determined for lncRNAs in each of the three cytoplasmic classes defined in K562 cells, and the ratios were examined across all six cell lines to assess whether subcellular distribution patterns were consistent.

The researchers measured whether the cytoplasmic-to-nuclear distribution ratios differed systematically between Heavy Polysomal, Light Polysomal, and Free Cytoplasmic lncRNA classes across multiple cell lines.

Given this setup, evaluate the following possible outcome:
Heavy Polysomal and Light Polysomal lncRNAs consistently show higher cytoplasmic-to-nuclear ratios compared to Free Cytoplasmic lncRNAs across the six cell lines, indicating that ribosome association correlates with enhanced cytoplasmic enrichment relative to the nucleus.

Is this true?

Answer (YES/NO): NO